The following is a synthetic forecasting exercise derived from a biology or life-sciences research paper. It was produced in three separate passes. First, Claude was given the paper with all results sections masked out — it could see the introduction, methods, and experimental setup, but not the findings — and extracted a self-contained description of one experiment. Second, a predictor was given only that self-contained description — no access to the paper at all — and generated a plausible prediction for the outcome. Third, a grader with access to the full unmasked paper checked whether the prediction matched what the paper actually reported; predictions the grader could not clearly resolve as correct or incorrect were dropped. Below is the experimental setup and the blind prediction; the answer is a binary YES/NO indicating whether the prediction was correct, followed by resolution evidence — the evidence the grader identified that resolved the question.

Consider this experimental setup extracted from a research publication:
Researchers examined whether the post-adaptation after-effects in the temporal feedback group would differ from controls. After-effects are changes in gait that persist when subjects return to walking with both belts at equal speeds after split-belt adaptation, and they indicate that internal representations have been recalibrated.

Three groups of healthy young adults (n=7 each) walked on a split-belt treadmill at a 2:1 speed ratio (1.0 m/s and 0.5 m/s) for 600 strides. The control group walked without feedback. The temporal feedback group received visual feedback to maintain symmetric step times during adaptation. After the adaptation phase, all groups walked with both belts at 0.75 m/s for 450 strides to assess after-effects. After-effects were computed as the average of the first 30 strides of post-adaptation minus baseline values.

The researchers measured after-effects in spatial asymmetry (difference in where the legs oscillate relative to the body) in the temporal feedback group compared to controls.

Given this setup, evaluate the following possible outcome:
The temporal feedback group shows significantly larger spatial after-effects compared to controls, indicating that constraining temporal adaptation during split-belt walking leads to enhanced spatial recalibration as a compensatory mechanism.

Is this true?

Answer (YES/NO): NO